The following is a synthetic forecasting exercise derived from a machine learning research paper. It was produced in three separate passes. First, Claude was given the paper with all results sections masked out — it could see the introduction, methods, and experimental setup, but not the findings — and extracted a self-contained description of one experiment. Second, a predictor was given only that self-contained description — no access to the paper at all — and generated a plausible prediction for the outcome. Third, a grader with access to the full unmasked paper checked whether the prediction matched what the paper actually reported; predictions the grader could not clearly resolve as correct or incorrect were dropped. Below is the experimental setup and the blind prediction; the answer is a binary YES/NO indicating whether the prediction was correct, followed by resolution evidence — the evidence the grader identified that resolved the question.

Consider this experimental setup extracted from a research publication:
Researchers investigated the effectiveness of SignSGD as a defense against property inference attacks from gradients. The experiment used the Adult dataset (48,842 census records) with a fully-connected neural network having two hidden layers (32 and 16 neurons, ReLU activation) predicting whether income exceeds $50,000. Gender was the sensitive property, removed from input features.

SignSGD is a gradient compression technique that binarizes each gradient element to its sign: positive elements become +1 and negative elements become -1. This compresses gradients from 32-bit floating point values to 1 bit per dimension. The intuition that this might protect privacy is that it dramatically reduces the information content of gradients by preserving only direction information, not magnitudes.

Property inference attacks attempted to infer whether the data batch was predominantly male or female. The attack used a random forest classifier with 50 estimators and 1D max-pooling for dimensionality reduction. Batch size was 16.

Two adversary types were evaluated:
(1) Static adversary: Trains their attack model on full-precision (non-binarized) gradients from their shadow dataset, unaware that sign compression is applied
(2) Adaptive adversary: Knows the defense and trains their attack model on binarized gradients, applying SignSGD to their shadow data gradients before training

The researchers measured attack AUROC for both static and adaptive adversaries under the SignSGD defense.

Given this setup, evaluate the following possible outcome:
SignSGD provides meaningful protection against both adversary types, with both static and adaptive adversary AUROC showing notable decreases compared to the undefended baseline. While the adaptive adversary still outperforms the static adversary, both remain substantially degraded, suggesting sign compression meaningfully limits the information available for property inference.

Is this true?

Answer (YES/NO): NO